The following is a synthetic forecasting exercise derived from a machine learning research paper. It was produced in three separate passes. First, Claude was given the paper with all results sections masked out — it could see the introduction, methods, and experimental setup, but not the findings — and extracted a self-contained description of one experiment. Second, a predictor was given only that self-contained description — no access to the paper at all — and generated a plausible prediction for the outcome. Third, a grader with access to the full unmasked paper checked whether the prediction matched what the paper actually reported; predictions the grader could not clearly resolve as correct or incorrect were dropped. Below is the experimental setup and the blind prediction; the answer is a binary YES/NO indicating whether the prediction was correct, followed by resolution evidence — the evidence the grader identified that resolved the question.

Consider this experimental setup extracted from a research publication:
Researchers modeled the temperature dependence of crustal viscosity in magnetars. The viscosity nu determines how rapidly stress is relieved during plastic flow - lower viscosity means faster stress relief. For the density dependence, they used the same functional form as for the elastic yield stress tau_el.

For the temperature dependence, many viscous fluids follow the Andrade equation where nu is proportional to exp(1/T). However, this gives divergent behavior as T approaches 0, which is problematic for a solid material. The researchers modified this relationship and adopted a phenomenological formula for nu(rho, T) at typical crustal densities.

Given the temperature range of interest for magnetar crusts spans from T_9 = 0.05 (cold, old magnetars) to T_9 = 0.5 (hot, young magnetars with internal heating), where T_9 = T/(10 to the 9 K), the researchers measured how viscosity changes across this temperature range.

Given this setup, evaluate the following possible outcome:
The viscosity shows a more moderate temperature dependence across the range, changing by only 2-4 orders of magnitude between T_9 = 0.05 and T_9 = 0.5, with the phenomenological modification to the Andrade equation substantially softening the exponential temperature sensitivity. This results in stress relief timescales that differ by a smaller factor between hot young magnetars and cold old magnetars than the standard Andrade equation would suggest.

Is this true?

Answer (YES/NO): NO